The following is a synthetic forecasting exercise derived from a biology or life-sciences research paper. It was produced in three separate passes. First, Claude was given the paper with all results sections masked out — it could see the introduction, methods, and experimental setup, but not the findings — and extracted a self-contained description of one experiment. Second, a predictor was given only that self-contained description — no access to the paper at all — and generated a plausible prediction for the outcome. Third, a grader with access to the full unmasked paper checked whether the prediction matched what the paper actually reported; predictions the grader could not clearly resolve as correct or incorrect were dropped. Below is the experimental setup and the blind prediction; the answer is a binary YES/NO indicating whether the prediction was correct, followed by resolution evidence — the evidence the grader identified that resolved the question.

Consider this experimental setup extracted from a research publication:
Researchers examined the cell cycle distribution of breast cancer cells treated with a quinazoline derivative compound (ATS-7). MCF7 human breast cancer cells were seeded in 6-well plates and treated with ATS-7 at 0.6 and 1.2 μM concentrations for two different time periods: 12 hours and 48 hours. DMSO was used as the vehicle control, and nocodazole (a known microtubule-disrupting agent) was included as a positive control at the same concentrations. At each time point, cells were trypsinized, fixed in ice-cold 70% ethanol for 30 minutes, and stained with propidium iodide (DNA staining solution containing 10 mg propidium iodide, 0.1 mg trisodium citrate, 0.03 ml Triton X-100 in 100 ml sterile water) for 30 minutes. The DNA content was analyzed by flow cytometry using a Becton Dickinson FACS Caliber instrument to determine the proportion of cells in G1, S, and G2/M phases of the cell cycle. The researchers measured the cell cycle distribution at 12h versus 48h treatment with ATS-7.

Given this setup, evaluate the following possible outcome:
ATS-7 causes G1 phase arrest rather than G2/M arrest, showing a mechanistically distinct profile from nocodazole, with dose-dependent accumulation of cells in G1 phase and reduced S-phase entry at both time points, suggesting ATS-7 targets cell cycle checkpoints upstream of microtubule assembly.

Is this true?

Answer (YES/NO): NO